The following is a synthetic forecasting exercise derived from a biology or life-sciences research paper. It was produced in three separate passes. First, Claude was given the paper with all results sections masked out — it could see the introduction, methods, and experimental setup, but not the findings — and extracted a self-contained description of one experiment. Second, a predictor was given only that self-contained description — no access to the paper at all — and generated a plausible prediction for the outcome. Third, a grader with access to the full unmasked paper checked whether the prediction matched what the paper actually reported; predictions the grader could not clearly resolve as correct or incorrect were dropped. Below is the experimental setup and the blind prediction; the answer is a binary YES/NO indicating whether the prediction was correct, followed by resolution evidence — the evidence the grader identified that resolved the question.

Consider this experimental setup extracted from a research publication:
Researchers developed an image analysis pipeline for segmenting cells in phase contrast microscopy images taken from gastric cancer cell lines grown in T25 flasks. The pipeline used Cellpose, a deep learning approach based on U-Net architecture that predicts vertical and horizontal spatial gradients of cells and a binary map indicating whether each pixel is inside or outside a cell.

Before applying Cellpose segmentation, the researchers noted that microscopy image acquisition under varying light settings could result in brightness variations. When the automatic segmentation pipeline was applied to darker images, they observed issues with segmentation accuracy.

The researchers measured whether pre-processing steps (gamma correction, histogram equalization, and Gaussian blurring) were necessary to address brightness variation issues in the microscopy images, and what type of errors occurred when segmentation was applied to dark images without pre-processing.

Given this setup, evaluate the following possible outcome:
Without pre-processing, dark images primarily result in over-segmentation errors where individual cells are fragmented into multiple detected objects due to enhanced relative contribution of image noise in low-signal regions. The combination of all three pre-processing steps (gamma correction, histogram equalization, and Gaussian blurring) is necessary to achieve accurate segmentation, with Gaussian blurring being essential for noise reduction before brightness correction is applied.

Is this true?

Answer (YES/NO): NO